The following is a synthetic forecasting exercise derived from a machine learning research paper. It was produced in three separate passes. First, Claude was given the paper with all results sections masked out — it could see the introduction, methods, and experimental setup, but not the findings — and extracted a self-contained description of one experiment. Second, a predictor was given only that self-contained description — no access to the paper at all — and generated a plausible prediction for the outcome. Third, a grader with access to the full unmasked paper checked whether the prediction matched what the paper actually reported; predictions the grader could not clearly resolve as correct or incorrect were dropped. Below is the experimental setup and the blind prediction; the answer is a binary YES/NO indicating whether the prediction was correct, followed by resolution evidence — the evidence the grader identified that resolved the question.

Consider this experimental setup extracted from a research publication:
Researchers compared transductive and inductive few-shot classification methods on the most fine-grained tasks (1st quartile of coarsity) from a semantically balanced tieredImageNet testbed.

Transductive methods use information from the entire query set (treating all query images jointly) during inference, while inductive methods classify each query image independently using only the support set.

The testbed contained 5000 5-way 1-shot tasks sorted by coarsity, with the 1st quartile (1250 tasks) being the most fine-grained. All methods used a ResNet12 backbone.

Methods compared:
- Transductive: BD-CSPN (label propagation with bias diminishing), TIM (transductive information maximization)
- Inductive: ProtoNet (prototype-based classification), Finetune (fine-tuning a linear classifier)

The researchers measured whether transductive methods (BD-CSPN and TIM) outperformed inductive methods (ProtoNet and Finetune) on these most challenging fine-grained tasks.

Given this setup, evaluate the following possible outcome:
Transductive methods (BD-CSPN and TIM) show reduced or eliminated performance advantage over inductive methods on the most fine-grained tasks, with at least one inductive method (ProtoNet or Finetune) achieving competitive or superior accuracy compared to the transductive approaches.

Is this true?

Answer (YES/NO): NO